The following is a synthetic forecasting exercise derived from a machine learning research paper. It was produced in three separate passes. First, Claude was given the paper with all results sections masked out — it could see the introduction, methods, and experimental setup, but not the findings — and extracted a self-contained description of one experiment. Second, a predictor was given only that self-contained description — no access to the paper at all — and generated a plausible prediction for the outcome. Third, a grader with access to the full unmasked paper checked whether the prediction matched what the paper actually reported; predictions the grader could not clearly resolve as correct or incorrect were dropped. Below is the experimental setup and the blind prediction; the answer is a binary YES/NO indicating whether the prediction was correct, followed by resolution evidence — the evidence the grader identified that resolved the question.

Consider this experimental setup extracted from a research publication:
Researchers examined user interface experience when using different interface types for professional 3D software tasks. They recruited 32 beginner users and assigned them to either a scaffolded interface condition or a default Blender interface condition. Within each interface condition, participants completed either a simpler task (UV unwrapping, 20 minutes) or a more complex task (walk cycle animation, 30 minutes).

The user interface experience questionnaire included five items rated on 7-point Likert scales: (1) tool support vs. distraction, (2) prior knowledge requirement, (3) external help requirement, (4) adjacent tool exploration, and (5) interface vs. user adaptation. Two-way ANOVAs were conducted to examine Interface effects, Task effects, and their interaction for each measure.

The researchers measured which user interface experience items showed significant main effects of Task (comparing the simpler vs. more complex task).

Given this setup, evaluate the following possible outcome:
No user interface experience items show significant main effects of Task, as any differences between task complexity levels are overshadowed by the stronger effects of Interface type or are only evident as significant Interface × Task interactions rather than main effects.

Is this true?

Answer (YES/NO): NO